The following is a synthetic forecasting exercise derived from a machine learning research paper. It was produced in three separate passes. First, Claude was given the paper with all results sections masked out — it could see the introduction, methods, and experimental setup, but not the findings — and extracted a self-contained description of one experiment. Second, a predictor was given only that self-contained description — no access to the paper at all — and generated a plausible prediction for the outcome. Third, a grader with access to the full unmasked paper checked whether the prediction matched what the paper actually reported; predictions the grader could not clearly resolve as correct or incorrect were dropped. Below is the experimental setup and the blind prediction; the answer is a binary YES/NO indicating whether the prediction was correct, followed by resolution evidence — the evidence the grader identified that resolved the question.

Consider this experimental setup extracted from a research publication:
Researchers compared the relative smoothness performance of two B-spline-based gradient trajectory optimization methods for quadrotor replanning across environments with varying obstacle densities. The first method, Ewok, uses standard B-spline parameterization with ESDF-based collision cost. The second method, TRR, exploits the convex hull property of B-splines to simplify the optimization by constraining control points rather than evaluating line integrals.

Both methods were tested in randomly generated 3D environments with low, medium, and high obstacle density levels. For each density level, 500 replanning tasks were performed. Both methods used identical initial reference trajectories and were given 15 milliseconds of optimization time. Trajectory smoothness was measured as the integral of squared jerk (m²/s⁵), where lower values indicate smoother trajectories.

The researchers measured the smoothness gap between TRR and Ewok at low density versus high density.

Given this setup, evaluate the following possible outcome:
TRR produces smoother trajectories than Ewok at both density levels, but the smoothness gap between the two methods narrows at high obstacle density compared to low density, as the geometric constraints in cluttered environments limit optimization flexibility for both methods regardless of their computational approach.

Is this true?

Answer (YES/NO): YES